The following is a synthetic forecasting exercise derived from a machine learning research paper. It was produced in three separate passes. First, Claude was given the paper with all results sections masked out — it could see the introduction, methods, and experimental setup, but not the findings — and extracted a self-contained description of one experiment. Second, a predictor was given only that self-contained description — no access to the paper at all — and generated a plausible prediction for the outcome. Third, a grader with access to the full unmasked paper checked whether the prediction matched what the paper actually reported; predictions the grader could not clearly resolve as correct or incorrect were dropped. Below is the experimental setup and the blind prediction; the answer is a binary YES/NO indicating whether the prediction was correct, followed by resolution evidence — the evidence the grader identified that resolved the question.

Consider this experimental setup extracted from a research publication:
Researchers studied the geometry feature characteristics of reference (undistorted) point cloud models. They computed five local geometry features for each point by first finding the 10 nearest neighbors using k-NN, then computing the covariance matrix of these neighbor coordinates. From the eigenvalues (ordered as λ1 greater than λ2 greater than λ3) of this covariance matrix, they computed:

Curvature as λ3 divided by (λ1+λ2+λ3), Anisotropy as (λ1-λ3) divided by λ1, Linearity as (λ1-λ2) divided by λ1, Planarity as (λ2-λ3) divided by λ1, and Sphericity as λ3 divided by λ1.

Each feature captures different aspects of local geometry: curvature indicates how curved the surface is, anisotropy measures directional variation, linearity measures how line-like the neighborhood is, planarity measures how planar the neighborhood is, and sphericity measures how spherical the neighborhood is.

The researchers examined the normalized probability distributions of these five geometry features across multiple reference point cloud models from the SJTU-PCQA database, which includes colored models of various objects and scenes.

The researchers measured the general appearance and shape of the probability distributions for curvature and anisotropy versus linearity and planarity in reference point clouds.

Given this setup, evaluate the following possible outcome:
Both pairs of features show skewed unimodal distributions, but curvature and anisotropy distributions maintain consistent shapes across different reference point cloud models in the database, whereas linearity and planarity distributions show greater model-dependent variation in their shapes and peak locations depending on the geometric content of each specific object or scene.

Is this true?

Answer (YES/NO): NO